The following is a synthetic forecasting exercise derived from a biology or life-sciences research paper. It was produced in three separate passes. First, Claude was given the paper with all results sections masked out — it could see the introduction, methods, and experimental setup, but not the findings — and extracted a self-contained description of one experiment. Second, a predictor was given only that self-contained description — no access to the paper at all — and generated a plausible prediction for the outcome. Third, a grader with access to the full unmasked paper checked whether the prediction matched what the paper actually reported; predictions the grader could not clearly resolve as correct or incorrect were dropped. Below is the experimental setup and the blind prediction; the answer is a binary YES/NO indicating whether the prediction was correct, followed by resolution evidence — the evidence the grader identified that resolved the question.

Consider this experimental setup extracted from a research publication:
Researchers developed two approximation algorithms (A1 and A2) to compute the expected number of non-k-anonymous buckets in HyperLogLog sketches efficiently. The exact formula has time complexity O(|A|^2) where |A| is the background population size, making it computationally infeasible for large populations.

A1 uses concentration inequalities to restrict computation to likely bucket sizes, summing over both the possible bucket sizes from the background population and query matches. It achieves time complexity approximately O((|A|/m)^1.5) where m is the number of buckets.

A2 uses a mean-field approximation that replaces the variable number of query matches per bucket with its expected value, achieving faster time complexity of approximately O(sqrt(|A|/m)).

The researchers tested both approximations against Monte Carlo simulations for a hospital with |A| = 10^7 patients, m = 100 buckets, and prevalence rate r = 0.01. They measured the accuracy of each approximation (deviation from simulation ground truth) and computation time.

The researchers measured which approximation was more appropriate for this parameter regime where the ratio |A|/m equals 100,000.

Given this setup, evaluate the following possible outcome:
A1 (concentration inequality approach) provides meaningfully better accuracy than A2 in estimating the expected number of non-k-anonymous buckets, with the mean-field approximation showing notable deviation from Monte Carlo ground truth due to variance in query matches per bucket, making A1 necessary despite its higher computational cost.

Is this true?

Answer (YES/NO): NO